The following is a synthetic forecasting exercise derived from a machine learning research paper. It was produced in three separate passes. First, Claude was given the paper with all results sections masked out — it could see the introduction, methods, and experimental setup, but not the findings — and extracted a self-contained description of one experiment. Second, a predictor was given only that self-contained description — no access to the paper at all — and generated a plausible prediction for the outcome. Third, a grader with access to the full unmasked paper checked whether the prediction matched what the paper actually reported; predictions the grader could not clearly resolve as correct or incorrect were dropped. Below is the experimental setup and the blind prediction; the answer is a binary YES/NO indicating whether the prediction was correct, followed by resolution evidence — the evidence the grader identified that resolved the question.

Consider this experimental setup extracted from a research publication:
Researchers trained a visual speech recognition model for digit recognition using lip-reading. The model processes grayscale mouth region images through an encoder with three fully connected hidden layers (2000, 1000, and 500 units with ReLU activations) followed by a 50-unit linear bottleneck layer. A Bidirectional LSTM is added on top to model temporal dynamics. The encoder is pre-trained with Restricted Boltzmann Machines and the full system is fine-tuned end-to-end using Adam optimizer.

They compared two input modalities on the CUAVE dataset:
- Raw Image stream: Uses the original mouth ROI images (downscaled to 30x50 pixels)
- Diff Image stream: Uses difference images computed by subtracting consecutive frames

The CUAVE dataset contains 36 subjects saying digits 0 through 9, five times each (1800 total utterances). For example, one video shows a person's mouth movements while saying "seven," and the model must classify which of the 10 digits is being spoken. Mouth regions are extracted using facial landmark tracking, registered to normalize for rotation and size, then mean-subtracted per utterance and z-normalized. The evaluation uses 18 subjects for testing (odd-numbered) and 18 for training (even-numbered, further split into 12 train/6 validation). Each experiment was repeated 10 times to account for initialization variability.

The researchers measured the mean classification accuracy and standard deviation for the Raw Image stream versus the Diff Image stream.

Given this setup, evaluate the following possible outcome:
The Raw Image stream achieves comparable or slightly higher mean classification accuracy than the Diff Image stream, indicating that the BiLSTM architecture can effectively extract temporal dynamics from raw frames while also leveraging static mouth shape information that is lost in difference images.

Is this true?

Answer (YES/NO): YES